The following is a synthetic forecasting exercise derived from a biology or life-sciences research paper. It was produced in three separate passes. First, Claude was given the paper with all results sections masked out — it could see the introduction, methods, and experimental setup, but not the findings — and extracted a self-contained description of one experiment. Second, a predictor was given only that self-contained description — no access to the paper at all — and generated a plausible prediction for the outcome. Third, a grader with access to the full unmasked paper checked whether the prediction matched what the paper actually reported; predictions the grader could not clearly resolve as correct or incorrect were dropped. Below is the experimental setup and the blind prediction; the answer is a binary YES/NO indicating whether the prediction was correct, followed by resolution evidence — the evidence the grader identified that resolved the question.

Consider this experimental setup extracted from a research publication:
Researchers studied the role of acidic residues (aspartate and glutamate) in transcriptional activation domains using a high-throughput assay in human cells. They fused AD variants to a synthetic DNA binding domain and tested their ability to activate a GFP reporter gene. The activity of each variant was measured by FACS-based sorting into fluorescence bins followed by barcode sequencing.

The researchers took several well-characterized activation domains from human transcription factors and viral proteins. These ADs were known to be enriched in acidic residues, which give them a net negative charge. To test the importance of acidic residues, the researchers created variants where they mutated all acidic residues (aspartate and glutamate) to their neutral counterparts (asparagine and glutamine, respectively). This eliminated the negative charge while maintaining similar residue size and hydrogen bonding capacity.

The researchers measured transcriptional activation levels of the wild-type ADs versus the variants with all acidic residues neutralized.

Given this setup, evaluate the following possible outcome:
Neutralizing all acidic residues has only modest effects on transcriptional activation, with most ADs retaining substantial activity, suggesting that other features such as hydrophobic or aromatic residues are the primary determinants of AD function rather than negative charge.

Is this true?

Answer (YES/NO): NO